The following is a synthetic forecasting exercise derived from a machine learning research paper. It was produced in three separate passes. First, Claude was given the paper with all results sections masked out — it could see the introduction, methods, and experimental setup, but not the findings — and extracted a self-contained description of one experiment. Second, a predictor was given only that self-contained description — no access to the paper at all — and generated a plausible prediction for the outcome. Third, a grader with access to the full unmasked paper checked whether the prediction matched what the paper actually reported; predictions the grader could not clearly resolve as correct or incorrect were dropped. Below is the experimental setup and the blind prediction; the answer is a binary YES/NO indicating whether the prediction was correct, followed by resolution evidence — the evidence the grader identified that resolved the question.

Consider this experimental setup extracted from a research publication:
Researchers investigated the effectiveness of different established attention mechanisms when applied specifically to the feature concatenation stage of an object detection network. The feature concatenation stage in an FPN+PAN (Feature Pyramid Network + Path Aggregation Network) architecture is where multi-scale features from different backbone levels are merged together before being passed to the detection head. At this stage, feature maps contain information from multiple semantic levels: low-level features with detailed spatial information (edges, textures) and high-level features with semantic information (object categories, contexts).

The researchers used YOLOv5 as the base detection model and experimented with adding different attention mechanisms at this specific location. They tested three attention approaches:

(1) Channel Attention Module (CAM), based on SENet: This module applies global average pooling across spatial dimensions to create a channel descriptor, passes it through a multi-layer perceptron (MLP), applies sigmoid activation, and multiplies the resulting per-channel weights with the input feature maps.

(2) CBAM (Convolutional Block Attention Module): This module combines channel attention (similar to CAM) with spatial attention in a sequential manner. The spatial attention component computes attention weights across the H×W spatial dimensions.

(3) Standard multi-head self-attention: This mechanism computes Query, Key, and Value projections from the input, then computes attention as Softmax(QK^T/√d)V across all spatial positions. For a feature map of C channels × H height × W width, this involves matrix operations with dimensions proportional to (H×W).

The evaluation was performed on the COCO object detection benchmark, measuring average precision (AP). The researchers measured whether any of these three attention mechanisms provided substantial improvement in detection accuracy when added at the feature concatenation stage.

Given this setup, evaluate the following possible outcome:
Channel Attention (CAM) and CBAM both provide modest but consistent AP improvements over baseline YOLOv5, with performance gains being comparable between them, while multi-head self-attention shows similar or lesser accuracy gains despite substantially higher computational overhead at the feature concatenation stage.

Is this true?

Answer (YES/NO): NO